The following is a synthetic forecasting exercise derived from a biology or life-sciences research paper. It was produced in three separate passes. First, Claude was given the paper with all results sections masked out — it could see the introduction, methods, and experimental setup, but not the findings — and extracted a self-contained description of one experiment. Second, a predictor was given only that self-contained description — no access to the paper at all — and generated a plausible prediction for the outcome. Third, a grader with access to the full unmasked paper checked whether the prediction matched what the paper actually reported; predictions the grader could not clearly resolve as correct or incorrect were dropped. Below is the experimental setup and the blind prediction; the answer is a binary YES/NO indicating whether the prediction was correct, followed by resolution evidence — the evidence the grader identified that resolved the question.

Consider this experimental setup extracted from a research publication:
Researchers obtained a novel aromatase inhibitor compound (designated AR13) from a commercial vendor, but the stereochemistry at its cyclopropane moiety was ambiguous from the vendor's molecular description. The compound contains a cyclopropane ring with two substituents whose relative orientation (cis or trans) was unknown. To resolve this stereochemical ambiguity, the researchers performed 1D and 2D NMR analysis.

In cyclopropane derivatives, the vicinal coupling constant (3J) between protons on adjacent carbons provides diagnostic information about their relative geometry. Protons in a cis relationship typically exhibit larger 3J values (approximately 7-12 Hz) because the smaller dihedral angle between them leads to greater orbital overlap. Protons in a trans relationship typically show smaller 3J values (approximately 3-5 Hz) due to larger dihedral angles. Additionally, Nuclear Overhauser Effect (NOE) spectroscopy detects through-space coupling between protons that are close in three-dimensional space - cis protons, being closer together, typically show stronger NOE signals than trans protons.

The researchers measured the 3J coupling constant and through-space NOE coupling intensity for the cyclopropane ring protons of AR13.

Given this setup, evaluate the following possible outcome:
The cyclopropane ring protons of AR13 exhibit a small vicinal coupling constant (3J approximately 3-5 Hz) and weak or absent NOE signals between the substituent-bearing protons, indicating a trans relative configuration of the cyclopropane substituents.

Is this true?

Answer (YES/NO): YES